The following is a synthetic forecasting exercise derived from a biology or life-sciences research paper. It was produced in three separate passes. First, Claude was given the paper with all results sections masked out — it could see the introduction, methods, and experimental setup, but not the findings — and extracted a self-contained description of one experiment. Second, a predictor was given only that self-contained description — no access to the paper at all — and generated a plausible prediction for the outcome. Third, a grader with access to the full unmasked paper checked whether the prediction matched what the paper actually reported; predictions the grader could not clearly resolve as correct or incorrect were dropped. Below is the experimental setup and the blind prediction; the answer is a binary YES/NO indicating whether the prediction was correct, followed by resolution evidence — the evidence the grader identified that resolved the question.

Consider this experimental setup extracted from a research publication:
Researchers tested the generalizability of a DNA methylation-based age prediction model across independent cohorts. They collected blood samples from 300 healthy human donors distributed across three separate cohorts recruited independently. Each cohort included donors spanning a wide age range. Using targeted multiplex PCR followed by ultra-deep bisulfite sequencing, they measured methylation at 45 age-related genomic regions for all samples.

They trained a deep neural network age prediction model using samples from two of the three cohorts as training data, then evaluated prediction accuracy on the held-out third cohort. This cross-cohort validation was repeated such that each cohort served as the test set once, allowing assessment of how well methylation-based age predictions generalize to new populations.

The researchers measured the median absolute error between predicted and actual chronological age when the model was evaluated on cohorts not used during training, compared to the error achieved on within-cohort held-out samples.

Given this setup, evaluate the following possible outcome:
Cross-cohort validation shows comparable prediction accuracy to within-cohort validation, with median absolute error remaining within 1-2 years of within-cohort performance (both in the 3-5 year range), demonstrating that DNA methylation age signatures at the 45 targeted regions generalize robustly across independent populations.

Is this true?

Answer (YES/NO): NO